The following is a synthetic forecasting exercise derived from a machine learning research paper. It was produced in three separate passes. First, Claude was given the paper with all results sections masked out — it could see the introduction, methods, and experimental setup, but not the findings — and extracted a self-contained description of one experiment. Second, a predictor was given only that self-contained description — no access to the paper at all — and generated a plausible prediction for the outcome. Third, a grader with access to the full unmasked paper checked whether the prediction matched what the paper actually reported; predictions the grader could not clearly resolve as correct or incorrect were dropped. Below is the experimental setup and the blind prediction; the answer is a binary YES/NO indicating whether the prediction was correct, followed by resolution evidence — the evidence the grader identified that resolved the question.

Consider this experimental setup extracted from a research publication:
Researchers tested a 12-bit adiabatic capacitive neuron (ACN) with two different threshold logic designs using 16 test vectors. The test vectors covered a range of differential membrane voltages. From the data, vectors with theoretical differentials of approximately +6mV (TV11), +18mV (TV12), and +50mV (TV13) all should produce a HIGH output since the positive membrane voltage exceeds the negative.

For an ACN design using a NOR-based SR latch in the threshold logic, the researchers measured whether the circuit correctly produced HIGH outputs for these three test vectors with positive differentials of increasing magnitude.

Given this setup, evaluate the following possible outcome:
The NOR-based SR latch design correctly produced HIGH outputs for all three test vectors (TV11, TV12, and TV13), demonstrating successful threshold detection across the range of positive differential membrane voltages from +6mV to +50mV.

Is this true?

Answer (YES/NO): NO